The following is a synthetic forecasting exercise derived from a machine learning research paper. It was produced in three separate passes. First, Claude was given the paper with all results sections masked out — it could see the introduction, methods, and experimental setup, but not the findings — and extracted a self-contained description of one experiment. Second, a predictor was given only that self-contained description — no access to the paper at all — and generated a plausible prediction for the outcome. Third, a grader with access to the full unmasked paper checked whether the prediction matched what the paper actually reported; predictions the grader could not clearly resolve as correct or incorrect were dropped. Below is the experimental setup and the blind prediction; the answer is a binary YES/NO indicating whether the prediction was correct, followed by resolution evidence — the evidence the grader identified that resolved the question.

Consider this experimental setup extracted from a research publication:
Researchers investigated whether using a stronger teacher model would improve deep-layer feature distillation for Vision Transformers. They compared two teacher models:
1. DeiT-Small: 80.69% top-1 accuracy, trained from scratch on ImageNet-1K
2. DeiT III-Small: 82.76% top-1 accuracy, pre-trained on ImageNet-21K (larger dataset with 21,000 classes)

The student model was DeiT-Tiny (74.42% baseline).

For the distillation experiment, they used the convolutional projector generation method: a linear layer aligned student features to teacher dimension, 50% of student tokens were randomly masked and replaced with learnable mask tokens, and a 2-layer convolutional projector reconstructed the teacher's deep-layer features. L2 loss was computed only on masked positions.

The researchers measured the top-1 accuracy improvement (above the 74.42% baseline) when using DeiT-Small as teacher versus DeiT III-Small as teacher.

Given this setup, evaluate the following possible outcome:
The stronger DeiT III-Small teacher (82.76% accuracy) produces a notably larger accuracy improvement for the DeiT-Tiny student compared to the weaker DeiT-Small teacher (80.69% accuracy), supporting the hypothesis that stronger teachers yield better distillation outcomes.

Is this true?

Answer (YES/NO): NO